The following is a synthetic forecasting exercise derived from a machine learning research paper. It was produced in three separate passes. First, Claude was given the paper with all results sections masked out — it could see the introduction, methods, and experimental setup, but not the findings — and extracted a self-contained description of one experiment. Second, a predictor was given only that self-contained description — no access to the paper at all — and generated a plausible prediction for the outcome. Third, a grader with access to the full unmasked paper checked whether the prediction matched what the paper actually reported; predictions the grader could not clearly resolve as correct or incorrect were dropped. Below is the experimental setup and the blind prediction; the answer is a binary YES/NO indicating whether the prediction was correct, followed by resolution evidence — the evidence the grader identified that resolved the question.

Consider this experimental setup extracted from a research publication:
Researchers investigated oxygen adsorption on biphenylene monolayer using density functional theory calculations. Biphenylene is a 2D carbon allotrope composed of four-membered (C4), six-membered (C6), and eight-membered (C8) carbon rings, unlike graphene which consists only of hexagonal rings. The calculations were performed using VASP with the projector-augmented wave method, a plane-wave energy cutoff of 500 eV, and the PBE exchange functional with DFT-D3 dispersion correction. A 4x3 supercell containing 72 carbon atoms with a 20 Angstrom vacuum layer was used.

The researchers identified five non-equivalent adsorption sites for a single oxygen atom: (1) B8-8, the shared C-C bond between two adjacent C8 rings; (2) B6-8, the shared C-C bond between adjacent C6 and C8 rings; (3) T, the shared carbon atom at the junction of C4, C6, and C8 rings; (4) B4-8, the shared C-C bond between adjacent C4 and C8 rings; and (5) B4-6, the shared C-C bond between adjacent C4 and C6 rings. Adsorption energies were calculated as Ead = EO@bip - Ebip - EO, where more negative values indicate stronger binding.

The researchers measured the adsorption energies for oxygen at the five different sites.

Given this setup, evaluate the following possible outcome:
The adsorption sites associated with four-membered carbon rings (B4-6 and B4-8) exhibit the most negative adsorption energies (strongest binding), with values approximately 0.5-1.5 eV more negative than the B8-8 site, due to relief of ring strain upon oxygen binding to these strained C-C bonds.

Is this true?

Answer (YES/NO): YES